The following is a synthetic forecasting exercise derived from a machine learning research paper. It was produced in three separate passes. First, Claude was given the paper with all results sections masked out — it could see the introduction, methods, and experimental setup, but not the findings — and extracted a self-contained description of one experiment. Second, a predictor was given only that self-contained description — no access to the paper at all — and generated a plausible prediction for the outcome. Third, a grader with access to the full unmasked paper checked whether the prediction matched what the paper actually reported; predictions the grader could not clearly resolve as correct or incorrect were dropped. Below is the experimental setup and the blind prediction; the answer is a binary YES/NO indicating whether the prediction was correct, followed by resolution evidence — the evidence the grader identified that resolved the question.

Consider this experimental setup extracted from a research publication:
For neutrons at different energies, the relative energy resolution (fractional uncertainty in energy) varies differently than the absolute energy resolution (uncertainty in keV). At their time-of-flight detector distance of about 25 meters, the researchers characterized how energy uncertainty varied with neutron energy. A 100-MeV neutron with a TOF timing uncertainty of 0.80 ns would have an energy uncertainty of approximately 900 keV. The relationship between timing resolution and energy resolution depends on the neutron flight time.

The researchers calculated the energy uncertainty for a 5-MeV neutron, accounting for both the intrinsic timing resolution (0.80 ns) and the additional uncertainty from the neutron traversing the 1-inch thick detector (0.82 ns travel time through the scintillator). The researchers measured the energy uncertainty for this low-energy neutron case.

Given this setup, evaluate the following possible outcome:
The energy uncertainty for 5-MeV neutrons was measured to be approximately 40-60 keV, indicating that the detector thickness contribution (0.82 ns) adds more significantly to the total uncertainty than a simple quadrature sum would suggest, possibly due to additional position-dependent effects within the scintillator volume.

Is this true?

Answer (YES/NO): NO